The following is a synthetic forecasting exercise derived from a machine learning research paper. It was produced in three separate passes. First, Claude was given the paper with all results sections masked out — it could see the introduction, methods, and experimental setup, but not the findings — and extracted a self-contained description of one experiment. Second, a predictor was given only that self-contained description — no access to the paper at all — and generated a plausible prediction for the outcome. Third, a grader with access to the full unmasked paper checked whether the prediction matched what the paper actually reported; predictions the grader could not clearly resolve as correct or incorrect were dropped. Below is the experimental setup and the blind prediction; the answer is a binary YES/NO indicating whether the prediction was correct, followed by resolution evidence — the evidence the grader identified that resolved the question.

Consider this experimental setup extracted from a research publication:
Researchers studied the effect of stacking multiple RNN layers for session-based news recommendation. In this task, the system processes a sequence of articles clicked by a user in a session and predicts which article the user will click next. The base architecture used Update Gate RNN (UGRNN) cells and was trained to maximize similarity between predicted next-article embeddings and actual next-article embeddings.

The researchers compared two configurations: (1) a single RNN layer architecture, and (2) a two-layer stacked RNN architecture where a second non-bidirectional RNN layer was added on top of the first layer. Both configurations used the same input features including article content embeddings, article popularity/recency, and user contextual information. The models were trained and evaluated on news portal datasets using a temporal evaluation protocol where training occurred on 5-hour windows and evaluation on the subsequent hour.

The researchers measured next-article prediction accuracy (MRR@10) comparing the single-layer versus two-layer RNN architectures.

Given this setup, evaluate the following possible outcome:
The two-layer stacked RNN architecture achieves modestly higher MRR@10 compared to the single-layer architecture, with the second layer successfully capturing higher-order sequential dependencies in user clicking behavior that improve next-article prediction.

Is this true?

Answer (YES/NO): YES